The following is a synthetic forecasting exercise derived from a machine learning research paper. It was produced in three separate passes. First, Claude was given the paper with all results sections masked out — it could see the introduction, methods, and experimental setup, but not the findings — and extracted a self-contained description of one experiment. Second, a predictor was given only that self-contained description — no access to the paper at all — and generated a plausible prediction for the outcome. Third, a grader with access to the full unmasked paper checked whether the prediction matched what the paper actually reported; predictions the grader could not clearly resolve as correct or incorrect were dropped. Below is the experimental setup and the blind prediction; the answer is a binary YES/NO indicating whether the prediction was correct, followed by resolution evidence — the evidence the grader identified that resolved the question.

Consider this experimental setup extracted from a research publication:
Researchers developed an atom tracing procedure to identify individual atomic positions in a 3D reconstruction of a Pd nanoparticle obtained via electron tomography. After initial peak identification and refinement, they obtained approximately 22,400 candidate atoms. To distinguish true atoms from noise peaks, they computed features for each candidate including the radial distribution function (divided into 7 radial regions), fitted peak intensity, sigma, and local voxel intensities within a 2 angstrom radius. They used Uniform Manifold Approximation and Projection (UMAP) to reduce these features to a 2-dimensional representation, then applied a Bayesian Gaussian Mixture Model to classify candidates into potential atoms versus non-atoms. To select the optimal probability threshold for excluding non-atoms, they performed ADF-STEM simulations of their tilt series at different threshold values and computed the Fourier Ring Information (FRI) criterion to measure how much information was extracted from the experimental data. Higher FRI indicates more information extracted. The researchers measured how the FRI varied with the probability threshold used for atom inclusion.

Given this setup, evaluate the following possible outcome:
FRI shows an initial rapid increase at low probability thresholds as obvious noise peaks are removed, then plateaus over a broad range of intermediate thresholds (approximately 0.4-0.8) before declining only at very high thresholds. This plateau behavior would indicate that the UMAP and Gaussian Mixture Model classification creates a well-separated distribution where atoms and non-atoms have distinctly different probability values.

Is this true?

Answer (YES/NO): NO